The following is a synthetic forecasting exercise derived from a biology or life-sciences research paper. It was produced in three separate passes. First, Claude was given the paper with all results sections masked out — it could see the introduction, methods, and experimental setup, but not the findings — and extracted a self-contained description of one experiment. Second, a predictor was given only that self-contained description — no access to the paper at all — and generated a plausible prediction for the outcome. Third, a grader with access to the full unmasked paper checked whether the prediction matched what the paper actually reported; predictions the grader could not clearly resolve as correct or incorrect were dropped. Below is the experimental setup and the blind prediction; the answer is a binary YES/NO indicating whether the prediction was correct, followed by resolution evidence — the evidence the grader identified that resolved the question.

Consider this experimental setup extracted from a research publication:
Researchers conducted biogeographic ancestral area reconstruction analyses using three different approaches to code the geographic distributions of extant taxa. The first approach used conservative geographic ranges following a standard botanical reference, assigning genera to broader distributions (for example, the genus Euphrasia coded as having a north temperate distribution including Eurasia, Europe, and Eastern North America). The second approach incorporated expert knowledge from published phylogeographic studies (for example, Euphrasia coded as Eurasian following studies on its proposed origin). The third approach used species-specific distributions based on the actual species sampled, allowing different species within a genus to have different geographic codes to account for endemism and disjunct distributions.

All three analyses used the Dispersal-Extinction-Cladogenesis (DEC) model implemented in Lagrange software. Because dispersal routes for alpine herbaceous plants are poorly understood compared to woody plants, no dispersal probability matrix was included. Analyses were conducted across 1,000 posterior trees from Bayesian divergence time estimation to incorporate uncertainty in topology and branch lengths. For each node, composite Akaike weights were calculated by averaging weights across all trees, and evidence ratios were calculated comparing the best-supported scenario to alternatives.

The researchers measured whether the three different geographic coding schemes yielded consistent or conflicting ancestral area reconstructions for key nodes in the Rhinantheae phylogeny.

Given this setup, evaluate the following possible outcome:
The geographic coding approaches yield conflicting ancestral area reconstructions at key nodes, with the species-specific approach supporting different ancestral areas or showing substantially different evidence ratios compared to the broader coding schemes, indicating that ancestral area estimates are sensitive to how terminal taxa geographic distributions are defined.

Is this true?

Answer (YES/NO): NO